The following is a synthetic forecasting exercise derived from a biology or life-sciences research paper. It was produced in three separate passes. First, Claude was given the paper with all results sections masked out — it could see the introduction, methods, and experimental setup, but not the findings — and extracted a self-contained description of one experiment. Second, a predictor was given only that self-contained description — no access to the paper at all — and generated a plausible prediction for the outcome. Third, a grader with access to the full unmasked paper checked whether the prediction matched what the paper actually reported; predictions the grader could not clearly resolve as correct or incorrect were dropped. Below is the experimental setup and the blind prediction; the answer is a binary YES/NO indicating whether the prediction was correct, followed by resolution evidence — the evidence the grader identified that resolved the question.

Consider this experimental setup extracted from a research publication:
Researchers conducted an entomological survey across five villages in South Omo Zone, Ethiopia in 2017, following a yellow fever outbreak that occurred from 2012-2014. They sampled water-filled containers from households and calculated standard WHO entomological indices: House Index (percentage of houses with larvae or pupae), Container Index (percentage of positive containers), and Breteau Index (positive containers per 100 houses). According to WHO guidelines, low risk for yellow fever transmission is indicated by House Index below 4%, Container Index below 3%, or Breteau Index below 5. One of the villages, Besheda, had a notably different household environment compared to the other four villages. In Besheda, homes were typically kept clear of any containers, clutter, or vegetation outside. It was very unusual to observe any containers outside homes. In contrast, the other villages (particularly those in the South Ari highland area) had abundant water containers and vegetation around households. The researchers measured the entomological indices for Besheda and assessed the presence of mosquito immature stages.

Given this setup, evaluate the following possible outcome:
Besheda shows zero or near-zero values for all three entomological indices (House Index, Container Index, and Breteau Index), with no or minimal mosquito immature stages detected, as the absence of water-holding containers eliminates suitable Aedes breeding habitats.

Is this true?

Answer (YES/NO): YES